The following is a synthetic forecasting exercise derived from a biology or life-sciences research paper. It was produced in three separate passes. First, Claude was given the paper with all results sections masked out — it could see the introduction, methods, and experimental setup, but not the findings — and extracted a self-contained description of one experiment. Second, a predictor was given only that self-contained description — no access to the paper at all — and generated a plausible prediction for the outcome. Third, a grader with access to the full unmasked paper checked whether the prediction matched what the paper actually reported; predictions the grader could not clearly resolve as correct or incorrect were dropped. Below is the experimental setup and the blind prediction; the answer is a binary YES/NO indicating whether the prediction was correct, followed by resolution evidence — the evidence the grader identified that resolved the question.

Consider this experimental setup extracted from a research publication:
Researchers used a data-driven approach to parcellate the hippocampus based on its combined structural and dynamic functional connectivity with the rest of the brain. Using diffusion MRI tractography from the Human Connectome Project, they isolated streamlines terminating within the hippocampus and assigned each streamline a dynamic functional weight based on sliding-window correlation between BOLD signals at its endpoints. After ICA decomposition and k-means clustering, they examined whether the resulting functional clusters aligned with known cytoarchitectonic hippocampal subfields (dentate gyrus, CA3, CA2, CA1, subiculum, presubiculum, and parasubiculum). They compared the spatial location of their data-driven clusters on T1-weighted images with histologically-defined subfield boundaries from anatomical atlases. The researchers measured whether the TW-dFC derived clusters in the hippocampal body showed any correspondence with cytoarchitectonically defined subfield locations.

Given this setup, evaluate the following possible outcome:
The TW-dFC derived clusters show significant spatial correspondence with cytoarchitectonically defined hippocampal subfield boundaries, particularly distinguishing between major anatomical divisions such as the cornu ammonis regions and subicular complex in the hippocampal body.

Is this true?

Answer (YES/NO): YES